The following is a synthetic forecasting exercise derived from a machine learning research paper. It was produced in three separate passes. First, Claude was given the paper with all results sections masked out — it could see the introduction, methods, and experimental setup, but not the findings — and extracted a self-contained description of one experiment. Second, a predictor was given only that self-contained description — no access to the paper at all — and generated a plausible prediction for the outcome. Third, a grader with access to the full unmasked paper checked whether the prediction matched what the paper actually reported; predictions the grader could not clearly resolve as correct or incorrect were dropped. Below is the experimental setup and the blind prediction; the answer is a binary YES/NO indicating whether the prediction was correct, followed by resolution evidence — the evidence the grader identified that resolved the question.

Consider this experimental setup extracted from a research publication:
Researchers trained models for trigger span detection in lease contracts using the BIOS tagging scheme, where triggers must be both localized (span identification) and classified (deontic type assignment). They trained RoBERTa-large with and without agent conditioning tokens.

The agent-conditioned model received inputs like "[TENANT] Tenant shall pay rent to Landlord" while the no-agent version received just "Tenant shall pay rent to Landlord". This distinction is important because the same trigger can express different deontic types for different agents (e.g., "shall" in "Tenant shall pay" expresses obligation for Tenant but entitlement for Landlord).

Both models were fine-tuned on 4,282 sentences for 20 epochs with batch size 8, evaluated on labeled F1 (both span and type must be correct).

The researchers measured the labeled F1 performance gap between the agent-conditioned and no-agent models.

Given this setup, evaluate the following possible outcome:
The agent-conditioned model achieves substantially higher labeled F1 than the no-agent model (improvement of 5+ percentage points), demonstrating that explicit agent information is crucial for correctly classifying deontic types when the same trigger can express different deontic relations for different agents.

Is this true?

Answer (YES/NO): YES